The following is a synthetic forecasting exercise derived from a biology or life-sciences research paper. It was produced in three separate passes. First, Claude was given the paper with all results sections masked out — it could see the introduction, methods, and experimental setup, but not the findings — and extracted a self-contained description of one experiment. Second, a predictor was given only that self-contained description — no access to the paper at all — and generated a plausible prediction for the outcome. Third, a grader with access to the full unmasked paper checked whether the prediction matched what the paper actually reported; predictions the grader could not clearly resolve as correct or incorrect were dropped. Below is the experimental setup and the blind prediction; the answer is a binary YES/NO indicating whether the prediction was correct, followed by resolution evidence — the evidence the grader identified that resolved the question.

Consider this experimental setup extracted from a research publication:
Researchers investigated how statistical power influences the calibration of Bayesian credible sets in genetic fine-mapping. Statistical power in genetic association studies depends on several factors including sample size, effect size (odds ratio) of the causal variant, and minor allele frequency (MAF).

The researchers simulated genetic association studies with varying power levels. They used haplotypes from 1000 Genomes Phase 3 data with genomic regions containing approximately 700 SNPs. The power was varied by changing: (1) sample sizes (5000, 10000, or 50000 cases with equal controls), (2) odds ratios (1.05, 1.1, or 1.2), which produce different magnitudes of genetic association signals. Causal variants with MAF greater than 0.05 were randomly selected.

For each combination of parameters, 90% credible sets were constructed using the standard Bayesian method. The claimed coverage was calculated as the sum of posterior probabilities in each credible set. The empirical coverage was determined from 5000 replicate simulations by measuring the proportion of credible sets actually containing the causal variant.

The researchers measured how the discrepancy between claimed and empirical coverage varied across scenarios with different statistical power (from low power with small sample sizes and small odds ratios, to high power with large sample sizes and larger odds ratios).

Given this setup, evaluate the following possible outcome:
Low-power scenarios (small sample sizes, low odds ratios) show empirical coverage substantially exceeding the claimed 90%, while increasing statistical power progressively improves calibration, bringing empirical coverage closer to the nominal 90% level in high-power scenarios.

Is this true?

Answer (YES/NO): YES